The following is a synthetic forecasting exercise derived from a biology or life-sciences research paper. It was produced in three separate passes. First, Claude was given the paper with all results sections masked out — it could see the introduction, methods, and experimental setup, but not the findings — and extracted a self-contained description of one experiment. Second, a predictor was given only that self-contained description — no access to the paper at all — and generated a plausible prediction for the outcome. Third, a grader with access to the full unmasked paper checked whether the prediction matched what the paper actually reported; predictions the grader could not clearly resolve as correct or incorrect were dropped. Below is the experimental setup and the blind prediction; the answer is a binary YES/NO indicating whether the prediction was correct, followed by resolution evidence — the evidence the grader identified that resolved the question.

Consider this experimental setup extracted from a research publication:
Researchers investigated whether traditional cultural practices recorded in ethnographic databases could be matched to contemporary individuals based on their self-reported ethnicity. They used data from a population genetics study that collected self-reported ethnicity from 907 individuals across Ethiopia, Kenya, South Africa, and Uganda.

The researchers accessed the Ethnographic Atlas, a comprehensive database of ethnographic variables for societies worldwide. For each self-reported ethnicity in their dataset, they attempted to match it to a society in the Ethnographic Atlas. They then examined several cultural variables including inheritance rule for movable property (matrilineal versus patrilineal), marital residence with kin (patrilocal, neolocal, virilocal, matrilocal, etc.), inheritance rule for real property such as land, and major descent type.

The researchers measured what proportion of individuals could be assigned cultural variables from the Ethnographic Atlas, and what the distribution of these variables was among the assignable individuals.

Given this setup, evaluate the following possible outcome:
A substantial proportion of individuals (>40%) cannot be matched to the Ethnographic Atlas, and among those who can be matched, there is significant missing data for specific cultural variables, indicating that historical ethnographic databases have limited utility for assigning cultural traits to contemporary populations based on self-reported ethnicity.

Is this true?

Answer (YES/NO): NO